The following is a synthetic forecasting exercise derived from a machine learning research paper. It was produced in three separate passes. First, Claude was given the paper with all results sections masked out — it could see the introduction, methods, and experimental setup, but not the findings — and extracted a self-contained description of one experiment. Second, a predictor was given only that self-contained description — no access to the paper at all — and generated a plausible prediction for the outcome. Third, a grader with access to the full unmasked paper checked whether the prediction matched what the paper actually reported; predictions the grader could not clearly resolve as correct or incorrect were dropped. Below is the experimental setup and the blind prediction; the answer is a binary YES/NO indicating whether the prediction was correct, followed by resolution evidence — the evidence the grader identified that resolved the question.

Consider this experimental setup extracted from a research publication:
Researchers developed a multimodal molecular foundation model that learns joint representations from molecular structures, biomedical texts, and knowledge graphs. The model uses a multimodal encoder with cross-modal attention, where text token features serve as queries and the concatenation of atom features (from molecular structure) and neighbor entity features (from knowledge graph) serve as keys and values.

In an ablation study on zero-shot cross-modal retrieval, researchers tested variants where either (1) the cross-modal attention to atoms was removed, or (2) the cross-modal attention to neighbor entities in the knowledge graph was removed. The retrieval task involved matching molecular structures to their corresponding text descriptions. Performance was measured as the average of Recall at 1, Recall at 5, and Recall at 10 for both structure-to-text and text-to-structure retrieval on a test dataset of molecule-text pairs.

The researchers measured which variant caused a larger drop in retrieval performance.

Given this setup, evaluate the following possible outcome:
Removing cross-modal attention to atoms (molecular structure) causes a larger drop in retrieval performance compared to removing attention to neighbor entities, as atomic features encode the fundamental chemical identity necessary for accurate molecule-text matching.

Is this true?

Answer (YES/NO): YES